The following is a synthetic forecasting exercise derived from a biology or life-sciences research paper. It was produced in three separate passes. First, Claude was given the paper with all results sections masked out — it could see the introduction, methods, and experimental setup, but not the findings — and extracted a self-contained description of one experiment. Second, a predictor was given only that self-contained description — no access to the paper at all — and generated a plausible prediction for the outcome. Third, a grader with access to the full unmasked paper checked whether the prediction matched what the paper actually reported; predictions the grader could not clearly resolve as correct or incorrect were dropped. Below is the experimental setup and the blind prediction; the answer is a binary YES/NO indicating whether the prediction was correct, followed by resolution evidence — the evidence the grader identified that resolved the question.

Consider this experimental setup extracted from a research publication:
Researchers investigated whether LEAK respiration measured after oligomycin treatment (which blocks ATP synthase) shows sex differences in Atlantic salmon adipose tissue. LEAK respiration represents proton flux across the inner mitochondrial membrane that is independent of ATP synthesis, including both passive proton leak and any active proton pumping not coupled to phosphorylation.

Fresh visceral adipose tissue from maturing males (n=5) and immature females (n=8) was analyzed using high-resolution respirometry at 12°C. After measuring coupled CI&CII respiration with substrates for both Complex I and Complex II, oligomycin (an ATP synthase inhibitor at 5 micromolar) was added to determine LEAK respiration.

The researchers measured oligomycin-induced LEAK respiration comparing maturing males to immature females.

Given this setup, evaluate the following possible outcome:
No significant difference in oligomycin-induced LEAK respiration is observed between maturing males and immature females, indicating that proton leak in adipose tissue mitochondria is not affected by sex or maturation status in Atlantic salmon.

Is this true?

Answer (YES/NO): YES